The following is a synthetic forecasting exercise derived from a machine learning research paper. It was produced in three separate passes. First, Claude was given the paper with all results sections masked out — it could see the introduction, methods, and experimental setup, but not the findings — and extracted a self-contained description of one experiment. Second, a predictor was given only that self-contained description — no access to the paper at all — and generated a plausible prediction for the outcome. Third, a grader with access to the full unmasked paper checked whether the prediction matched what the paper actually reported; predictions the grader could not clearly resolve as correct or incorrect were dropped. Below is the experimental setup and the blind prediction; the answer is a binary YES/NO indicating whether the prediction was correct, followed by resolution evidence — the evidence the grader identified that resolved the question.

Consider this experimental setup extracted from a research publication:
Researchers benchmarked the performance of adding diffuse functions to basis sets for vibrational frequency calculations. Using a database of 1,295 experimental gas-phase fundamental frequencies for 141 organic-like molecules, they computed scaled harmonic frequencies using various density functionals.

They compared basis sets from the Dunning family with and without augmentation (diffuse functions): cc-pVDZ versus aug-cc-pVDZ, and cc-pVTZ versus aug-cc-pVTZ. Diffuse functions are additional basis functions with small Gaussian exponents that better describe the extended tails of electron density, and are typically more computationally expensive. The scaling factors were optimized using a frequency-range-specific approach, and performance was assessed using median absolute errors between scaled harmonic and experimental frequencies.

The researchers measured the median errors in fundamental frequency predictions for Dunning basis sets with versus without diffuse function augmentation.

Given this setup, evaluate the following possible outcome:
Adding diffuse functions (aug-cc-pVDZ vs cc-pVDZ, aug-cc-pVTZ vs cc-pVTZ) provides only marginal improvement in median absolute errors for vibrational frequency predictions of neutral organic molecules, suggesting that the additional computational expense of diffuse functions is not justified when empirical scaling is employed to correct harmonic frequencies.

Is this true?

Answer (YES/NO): NO